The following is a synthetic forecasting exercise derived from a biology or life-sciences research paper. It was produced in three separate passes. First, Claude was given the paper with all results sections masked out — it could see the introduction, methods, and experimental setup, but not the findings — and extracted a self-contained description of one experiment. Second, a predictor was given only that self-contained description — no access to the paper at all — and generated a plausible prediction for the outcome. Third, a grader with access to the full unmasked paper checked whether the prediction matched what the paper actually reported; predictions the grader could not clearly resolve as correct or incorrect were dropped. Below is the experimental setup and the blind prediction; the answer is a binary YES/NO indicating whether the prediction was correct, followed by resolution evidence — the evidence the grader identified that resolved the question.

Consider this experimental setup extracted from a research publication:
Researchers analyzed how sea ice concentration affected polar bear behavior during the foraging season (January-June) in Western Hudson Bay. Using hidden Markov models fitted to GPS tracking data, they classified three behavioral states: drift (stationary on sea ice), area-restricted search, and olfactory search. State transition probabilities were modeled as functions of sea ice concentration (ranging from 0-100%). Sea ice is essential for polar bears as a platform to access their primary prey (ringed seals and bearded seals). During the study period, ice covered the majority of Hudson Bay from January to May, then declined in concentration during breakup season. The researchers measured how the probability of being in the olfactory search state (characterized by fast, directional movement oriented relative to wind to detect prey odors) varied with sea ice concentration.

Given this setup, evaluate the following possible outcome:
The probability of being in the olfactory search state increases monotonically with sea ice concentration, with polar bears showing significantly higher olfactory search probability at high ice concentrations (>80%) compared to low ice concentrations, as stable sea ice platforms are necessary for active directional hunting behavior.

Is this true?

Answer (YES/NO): NO